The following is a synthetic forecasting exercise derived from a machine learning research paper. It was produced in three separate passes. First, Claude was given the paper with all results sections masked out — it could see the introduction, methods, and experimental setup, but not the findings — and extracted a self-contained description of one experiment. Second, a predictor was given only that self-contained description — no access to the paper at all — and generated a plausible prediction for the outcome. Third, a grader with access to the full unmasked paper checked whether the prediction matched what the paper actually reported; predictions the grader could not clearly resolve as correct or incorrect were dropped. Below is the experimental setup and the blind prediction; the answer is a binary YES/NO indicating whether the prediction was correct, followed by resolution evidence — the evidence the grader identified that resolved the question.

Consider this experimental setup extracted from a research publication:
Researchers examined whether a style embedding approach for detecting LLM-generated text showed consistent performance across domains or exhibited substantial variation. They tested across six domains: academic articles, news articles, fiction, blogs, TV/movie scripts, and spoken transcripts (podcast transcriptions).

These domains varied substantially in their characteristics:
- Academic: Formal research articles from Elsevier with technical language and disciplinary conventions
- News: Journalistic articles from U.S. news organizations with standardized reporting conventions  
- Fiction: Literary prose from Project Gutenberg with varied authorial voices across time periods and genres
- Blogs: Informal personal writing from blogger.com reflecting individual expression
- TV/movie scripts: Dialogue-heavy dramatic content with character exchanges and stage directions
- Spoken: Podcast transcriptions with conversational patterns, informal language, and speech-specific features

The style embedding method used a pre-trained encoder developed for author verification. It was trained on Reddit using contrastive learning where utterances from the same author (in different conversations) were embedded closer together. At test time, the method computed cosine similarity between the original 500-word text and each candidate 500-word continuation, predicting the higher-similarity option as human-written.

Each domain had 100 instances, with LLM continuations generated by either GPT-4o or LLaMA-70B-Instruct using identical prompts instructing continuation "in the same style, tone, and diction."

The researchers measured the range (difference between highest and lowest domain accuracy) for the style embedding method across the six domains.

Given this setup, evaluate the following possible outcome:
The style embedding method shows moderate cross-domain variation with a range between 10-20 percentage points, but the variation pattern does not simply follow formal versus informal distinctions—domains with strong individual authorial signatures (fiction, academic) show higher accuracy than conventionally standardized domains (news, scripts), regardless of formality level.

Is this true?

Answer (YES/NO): NO